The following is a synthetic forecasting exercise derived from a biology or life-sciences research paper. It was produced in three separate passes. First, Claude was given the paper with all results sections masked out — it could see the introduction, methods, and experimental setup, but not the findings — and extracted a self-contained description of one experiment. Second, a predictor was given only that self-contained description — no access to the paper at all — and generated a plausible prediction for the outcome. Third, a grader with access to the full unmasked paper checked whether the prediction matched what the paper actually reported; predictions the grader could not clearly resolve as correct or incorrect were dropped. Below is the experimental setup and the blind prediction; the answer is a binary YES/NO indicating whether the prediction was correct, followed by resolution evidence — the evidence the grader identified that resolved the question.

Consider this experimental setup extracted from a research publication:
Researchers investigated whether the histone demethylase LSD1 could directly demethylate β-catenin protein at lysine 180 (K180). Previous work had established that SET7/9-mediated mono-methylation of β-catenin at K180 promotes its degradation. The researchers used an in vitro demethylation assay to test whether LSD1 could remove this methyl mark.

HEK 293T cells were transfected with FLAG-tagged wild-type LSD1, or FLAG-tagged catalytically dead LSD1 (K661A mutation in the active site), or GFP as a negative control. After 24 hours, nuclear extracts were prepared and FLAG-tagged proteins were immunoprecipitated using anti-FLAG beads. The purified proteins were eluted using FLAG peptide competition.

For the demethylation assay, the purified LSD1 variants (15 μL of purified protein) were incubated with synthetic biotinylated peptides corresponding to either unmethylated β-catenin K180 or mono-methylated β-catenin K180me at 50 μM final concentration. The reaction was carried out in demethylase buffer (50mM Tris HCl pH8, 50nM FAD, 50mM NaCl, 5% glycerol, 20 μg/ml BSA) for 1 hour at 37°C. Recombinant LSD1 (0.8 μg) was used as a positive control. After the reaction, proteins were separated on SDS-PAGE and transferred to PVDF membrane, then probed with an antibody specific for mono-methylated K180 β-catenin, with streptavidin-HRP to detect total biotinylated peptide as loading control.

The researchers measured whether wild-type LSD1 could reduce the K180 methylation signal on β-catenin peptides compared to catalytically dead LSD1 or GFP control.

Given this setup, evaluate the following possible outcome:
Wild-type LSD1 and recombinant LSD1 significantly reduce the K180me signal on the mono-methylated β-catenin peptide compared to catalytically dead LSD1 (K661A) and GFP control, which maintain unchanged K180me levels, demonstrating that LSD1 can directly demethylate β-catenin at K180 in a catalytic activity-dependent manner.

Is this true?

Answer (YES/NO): YES